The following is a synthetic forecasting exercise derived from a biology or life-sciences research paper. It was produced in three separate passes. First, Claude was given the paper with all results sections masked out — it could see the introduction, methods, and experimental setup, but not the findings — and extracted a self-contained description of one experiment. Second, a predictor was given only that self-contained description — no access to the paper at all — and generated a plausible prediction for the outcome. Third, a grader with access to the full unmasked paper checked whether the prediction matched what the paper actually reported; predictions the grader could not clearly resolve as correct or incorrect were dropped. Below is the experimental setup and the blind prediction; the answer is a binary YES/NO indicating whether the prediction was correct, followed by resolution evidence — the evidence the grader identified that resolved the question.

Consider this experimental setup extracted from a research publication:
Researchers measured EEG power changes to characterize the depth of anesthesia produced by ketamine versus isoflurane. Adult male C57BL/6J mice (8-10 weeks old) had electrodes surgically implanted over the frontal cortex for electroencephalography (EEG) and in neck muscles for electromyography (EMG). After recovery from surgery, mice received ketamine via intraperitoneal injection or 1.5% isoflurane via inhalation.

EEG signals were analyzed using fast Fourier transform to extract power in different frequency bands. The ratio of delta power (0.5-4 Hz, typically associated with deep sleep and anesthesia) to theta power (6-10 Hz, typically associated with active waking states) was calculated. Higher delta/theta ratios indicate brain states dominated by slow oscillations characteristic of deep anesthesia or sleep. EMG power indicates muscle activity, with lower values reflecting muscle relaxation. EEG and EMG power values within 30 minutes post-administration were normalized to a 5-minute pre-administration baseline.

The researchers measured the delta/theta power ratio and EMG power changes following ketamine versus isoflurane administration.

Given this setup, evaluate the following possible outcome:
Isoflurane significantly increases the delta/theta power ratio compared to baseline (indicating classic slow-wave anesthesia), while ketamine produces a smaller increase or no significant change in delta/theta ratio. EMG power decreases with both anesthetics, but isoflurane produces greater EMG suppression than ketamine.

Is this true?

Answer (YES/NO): NO